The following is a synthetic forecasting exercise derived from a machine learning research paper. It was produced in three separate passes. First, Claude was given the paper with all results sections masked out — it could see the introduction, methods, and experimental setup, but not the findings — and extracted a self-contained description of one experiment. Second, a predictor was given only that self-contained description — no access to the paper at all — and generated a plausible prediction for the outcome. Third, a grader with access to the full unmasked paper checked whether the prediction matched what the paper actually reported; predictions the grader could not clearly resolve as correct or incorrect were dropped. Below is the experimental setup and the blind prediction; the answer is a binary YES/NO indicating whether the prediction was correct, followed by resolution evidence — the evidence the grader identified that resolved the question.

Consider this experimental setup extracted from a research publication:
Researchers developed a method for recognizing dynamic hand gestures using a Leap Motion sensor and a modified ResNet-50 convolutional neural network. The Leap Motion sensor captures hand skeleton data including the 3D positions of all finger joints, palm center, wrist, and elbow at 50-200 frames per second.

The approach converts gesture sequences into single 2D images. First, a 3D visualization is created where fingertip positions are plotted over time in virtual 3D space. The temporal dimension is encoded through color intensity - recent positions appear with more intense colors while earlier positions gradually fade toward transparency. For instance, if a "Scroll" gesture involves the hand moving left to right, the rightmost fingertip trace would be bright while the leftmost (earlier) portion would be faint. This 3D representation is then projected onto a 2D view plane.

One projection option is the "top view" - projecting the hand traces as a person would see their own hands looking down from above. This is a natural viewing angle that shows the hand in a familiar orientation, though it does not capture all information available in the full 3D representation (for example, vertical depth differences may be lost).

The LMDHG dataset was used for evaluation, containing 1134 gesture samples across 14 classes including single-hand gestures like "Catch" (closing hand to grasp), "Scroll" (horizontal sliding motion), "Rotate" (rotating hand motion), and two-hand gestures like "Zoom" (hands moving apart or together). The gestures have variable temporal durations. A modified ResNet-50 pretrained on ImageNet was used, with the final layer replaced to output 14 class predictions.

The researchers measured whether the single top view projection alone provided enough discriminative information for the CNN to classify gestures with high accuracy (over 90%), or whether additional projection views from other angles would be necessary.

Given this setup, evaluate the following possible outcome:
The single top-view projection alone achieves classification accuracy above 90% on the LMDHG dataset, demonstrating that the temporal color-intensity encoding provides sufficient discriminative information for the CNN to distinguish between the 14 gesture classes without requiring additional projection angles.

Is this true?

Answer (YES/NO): YES